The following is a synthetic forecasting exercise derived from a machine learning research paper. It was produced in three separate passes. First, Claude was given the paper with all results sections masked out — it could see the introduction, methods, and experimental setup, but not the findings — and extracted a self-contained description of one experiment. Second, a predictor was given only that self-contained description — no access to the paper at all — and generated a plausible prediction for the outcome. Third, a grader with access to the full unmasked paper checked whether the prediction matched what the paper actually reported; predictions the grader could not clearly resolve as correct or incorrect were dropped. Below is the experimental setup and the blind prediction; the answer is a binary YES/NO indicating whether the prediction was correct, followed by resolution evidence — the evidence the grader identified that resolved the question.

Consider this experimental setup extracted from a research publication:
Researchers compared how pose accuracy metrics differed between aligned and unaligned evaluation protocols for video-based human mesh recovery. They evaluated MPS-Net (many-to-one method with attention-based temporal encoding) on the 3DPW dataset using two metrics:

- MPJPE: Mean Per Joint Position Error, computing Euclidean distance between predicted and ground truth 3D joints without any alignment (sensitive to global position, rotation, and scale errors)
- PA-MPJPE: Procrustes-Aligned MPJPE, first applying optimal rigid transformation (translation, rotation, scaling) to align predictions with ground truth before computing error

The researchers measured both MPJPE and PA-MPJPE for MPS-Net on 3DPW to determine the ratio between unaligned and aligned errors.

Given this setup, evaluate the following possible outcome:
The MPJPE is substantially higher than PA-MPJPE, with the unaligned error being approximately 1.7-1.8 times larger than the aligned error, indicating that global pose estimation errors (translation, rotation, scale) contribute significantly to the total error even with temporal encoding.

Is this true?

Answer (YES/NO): NO